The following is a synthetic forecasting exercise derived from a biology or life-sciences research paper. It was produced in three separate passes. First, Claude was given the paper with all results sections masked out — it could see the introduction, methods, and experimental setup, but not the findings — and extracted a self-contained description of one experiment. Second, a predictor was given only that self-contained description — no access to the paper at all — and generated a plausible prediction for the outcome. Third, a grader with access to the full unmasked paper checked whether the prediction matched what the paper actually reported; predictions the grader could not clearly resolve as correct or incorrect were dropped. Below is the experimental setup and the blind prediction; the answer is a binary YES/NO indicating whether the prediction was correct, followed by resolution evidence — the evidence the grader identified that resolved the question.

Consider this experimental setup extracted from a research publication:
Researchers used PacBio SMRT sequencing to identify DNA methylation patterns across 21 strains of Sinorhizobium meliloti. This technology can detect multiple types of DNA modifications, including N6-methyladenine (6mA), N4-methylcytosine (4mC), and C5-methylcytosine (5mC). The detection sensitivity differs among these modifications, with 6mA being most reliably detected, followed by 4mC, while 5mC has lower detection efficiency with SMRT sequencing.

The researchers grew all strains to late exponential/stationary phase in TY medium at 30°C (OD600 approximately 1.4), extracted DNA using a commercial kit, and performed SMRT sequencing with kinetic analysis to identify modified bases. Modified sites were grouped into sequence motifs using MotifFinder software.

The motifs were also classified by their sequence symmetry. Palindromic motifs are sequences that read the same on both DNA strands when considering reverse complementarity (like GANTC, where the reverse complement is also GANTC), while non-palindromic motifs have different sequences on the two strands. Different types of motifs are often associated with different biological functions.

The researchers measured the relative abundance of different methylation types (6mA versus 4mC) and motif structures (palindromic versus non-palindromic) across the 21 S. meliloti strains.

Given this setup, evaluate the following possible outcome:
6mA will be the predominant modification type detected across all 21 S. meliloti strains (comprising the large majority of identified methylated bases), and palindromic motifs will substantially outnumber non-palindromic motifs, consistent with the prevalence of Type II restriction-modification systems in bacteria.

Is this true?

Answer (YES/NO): NO